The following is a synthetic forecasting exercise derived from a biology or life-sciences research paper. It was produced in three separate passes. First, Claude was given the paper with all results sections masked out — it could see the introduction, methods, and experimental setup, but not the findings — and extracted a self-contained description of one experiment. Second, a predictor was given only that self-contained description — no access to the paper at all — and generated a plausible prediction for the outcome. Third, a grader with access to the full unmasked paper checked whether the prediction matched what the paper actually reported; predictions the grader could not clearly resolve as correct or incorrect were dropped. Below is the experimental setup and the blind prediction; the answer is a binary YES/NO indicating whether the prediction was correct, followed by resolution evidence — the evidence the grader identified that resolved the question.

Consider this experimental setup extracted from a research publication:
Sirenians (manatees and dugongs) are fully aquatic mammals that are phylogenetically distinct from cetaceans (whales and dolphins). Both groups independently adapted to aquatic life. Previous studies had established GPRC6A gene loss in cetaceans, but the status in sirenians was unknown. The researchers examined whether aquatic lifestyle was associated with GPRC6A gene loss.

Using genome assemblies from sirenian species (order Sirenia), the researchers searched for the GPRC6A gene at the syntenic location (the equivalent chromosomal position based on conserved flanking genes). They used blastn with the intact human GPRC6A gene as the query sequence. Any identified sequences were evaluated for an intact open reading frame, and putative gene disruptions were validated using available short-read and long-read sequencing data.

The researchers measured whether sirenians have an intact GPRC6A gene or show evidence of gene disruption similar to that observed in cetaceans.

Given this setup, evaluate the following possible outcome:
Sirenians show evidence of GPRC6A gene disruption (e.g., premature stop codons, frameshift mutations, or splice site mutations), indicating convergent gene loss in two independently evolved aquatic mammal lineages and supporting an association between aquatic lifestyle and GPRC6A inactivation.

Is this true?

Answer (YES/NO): YES